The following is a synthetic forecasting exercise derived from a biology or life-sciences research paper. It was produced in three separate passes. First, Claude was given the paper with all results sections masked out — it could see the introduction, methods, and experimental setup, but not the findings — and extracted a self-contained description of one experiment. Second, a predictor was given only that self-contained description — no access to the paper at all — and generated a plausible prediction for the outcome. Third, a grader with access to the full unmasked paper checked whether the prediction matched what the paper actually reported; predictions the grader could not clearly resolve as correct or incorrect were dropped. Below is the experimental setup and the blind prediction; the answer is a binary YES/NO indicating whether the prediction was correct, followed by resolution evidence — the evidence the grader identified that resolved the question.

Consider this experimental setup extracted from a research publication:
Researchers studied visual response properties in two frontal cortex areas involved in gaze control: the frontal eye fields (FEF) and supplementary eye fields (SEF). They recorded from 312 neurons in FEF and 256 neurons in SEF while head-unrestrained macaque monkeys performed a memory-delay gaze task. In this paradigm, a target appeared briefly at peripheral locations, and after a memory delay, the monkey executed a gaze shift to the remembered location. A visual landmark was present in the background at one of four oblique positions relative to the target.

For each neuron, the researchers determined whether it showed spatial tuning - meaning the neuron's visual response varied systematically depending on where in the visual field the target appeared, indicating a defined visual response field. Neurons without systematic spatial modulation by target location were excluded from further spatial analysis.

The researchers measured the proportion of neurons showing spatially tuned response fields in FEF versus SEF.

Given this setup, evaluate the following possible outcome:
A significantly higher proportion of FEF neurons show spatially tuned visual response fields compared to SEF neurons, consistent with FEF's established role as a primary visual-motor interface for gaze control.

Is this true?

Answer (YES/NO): YES